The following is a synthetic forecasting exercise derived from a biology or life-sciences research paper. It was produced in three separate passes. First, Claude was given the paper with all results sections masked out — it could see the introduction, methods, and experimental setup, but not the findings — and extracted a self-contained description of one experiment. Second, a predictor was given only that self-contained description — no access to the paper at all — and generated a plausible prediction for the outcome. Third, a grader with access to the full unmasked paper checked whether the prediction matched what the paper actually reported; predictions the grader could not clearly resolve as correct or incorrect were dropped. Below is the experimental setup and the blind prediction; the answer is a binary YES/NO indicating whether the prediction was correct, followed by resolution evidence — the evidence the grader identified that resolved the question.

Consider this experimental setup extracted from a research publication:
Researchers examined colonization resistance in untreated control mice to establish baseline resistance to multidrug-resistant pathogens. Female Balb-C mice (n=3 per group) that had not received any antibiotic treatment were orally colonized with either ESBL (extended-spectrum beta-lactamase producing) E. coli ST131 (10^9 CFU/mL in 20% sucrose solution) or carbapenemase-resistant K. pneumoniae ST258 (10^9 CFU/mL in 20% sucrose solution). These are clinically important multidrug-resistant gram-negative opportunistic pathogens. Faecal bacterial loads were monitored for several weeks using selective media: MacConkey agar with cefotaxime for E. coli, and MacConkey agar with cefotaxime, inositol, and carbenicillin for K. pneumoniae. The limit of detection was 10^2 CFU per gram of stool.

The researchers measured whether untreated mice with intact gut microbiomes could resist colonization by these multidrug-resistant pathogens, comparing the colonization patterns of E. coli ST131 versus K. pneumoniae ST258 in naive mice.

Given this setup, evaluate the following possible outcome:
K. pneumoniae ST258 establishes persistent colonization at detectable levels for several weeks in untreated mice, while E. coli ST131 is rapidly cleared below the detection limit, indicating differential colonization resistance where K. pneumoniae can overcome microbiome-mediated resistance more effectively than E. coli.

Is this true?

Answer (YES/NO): NO